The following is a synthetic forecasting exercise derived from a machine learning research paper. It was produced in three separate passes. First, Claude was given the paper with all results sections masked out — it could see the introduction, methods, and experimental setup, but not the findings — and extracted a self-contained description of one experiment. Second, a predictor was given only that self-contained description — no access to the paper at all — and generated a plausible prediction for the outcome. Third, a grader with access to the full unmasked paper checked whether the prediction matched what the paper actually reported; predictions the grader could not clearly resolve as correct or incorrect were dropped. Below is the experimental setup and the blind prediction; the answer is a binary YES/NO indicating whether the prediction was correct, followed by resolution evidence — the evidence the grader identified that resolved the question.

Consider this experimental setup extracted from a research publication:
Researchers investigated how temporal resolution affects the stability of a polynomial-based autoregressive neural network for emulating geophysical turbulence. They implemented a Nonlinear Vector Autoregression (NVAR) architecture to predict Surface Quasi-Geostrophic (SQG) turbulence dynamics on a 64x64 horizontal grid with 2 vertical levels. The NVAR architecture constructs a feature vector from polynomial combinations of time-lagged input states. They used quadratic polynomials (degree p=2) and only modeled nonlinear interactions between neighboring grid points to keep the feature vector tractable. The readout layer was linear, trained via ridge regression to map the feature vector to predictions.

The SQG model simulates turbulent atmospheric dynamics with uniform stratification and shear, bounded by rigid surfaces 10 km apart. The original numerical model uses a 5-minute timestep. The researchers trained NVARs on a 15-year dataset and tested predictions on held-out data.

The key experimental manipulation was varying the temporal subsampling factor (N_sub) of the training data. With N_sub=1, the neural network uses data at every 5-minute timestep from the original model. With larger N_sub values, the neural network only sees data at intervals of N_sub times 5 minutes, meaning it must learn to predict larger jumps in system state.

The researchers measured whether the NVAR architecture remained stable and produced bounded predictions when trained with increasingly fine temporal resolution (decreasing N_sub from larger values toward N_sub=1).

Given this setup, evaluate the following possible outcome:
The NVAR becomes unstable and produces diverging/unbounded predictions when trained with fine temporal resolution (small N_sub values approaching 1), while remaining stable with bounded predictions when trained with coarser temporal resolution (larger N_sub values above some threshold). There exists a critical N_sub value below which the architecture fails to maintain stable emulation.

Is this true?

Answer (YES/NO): YES